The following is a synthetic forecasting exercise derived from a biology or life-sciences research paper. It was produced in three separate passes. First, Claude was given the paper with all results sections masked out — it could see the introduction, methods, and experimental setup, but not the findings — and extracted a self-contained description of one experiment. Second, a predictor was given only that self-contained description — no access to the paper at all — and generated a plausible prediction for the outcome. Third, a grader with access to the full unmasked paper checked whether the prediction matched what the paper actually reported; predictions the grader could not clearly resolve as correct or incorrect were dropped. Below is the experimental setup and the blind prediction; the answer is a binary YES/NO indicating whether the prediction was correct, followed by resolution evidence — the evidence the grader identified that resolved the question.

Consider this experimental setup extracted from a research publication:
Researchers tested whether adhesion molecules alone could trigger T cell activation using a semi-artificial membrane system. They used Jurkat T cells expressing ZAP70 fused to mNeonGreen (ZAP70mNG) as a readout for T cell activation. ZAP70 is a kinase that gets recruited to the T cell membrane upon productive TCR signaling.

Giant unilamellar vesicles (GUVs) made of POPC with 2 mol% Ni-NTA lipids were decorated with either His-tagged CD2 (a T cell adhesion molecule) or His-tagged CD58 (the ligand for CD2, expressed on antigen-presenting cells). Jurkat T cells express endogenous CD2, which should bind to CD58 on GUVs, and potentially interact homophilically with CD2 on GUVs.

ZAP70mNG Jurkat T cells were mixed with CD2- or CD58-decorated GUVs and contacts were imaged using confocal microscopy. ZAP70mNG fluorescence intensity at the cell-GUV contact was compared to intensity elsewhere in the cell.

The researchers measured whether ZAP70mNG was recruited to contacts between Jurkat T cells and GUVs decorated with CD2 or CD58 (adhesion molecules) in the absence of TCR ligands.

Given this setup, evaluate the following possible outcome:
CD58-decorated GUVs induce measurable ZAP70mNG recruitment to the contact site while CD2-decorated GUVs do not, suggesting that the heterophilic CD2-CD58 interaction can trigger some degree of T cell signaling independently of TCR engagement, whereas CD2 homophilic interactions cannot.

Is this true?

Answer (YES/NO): NO